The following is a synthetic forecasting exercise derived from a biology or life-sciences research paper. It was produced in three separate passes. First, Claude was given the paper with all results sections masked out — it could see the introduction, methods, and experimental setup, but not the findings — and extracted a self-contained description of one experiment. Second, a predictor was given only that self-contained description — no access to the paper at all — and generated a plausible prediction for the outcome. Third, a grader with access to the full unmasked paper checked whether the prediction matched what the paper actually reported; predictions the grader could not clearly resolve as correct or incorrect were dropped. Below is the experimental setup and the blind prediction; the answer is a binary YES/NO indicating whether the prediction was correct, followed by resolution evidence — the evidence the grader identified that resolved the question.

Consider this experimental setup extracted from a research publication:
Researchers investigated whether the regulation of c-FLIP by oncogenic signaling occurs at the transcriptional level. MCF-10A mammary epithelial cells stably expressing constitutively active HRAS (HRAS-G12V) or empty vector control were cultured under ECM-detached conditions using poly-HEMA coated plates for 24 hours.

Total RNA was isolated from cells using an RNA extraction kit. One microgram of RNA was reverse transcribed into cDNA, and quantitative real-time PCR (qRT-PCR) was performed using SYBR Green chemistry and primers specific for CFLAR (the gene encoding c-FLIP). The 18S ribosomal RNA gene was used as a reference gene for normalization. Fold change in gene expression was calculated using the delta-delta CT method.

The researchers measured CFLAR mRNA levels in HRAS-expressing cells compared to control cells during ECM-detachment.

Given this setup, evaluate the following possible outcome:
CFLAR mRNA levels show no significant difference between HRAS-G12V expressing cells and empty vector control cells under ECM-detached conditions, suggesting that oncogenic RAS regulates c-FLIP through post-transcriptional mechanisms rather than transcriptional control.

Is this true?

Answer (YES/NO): NO